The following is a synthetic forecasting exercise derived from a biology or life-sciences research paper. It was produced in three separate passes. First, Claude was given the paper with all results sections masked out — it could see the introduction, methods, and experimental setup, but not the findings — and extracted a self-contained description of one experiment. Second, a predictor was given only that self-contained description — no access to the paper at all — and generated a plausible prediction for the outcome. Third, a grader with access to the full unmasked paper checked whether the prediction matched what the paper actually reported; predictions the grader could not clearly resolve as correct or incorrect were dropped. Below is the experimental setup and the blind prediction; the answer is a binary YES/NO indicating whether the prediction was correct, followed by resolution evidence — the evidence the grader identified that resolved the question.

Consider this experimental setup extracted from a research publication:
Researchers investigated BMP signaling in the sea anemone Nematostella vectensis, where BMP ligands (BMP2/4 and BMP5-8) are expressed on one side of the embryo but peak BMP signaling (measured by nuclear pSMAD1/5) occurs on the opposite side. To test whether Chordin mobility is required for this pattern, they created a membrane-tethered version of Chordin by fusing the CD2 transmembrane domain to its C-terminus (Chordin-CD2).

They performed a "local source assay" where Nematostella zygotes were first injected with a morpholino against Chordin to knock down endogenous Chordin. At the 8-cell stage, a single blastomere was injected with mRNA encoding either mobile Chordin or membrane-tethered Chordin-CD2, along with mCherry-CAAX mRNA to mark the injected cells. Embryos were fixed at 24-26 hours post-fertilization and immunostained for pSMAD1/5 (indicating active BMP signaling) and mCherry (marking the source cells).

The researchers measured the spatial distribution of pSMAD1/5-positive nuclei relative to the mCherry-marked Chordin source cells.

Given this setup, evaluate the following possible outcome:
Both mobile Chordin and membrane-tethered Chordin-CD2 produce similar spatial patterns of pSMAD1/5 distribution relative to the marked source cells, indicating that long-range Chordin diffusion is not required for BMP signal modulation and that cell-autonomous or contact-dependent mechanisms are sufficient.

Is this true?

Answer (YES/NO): NO